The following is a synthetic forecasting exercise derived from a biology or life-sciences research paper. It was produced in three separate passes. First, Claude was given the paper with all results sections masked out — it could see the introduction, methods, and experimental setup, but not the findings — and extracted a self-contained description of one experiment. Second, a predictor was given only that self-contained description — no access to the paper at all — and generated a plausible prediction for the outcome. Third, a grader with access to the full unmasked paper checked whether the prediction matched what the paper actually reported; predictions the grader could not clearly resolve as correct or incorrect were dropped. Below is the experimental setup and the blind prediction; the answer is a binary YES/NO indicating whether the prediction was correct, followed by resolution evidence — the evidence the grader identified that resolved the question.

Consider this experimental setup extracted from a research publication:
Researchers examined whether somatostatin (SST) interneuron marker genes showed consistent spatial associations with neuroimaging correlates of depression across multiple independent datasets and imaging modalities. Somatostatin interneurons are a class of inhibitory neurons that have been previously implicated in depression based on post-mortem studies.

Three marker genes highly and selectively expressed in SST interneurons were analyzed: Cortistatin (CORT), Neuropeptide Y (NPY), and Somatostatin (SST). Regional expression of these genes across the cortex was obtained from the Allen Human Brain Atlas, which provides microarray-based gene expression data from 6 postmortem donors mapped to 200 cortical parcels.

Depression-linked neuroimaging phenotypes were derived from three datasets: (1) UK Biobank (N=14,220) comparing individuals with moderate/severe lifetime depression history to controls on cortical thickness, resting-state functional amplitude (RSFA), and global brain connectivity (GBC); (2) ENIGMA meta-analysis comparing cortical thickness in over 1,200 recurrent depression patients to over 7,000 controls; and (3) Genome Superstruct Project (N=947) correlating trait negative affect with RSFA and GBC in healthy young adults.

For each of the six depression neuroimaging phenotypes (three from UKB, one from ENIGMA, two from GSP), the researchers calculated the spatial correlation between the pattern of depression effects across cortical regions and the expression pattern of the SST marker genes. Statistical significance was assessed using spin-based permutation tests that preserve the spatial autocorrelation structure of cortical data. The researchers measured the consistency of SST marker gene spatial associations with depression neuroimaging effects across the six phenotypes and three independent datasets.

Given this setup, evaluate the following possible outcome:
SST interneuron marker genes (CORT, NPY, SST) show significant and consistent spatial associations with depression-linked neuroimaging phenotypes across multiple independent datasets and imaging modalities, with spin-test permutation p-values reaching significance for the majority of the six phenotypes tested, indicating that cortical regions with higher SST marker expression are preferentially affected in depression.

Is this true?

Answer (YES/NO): YES